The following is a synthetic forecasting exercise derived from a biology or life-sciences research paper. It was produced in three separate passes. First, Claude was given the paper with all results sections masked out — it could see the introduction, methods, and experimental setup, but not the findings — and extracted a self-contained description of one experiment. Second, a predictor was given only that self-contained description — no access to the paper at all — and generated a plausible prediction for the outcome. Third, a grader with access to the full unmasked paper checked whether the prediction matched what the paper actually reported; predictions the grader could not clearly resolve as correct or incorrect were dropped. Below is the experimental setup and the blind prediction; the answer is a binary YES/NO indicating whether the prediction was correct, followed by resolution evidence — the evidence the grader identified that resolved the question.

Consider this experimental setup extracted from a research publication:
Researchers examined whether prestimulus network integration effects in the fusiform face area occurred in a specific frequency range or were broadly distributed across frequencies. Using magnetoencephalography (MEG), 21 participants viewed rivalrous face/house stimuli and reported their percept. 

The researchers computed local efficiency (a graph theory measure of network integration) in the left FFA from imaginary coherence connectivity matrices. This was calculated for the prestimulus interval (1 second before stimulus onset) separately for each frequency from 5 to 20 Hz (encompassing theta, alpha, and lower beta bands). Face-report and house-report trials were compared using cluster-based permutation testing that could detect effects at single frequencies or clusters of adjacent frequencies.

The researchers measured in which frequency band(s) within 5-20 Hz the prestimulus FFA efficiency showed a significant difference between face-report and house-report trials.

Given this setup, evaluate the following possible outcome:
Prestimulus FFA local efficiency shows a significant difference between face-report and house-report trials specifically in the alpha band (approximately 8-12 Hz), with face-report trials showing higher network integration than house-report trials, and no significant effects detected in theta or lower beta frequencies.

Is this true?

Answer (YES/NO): YES